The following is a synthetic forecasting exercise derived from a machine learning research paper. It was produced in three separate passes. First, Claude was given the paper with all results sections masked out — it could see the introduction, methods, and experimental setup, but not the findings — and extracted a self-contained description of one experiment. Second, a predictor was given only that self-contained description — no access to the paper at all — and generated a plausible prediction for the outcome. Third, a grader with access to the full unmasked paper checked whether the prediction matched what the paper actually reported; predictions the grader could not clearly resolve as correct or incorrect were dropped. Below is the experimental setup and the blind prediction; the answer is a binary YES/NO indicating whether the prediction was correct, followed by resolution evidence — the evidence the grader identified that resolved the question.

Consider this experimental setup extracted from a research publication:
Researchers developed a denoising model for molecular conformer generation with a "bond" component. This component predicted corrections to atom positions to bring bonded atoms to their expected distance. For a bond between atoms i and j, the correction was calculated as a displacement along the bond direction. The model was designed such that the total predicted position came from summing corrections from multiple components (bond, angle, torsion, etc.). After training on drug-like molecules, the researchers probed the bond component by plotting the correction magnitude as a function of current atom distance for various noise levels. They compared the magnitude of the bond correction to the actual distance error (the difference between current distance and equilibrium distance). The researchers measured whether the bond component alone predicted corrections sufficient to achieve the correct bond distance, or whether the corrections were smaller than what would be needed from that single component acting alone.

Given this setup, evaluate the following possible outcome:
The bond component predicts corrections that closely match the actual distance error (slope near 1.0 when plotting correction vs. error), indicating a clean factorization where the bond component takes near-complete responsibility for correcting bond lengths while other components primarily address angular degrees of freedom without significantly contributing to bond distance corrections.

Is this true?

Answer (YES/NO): NO